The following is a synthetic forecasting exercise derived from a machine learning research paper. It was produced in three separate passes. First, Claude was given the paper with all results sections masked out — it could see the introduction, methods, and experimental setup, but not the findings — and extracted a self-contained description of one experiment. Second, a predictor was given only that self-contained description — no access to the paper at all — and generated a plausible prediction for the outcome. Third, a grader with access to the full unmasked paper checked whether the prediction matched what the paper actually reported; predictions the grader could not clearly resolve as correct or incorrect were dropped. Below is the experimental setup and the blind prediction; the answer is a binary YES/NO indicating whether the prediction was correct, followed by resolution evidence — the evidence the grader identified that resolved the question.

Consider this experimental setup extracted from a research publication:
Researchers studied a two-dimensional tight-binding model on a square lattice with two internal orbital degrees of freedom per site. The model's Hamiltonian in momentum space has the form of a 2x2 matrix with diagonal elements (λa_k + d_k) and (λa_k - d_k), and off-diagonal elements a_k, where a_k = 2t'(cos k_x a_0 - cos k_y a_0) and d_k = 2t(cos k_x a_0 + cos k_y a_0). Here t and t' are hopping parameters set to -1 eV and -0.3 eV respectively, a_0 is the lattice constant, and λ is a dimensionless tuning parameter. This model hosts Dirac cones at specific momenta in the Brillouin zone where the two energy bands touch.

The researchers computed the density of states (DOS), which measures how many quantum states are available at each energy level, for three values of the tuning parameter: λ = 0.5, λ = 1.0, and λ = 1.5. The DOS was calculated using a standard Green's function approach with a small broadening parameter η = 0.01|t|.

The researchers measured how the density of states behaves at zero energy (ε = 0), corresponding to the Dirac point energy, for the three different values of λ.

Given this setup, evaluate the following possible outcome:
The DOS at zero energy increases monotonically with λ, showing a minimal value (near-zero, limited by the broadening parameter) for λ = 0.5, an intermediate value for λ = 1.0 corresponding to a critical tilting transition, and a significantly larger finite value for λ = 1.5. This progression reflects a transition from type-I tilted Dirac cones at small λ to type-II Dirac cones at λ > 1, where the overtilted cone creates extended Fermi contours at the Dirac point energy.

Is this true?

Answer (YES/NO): NO